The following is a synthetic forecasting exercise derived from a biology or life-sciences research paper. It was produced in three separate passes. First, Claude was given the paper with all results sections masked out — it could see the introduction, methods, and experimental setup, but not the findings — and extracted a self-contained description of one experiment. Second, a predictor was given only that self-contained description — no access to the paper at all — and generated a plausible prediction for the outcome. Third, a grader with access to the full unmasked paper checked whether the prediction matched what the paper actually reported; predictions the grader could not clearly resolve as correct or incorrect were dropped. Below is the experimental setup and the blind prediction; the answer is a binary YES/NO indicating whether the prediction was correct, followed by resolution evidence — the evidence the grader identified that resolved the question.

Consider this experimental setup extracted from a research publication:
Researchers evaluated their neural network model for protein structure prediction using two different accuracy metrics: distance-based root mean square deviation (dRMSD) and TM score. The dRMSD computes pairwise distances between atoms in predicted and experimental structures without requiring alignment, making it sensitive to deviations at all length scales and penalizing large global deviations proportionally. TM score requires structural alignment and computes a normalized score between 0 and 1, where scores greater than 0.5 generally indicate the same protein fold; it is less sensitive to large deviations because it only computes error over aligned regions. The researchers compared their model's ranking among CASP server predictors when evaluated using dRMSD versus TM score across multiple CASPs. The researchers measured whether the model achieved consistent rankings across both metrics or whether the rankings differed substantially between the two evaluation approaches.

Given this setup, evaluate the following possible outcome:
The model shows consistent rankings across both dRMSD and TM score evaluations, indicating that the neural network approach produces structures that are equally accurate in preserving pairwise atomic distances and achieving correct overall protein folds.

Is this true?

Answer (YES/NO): NO